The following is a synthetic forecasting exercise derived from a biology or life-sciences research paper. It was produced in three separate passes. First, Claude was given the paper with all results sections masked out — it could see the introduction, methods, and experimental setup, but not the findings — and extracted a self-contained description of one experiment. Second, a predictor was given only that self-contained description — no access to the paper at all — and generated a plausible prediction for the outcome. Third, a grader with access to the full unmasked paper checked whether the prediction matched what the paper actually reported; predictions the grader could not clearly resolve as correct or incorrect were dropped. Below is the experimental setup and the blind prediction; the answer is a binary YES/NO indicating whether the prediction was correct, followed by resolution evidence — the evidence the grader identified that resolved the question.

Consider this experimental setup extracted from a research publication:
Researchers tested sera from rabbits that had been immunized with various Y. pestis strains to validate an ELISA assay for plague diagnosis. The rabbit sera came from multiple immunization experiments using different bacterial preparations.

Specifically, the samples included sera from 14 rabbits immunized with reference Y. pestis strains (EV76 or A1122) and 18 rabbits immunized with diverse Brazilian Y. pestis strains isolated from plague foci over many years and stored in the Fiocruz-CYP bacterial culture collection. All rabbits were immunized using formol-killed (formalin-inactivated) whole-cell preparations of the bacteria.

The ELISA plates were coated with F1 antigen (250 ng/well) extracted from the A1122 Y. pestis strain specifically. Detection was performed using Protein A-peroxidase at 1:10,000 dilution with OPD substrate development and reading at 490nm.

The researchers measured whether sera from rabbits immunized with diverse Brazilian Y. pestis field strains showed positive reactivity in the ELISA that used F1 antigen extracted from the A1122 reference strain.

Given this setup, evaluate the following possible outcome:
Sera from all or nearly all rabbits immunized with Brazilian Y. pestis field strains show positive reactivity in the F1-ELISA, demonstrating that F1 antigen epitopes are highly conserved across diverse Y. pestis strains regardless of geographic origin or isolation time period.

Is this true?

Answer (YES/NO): YES